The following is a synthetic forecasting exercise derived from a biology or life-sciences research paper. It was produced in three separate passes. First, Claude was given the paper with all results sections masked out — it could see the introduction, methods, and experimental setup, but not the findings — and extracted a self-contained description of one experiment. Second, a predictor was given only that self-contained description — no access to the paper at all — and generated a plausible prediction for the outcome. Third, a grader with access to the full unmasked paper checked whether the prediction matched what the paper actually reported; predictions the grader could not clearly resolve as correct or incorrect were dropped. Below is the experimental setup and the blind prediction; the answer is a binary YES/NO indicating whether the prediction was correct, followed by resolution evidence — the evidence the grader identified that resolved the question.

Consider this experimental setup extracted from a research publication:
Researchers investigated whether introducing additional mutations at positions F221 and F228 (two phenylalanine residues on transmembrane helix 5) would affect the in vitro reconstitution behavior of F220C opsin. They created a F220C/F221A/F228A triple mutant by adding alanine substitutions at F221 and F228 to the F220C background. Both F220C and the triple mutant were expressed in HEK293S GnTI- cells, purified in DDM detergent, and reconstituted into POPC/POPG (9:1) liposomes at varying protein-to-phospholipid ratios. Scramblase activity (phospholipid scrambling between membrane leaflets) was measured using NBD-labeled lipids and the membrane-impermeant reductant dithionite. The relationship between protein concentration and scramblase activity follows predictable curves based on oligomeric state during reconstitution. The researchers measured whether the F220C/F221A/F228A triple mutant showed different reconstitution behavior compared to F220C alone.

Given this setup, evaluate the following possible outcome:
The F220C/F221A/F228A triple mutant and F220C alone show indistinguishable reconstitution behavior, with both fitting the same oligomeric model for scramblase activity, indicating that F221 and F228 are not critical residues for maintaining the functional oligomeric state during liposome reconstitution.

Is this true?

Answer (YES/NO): NO